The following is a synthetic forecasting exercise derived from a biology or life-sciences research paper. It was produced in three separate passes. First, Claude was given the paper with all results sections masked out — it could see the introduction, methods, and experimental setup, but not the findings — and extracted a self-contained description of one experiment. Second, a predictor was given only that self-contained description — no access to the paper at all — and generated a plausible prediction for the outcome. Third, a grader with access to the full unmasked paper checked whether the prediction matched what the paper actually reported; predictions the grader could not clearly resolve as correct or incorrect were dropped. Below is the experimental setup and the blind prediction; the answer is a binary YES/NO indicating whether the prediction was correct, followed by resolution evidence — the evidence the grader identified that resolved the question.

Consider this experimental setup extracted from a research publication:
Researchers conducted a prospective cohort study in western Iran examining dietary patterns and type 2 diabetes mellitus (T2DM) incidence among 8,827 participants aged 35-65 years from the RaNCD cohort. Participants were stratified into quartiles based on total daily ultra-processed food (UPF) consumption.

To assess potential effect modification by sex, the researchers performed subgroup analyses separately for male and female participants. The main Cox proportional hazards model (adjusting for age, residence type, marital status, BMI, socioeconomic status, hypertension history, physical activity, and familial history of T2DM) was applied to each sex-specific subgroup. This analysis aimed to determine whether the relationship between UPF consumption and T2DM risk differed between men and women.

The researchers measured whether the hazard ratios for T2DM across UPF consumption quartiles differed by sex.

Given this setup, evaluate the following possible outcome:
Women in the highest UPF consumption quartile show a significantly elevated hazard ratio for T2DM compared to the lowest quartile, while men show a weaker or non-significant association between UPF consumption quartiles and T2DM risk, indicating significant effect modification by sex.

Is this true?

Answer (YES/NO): NO